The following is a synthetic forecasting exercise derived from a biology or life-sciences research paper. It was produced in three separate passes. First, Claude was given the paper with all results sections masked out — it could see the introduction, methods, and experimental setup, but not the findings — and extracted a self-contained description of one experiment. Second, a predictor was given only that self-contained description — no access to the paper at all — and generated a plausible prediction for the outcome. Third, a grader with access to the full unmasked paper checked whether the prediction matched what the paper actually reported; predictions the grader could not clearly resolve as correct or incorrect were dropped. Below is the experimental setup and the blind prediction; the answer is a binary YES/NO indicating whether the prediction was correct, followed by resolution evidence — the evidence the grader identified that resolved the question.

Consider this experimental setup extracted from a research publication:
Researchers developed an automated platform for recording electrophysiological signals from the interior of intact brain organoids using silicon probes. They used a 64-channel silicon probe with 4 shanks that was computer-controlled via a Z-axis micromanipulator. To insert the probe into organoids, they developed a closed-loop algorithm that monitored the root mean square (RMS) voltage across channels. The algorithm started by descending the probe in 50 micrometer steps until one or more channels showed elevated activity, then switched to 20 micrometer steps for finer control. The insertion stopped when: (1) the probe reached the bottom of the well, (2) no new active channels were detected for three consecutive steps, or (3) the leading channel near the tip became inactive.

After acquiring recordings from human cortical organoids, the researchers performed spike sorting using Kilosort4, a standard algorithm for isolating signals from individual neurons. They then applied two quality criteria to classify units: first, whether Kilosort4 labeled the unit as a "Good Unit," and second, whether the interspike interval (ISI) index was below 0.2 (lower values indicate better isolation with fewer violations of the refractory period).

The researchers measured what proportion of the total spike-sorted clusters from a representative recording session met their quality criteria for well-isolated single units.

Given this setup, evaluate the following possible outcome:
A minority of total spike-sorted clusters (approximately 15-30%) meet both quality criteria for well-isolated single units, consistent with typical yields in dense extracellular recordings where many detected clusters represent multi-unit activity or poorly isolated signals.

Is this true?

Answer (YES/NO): NO